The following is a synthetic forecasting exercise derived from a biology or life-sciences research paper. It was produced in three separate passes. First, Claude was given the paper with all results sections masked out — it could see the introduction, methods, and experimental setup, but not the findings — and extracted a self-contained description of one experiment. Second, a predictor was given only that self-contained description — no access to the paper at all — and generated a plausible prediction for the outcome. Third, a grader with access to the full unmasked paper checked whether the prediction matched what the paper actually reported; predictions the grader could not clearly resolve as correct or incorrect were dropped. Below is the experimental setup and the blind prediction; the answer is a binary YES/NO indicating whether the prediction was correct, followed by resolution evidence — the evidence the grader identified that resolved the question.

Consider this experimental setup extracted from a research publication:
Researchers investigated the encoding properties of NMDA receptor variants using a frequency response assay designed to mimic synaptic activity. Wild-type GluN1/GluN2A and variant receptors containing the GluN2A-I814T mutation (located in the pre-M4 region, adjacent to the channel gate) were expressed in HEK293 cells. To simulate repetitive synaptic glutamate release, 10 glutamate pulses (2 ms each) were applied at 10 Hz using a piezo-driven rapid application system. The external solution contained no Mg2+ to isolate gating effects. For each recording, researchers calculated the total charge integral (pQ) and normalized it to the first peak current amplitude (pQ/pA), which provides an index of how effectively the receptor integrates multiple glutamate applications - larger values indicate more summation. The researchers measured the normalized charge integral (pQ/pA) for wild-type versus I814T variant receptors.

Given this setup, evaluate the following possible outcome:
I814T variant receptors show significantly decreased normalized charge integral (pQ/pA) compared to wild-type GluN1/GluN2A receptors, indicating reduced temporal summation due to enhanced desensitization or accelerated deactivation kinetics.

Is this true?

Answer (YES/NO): NO